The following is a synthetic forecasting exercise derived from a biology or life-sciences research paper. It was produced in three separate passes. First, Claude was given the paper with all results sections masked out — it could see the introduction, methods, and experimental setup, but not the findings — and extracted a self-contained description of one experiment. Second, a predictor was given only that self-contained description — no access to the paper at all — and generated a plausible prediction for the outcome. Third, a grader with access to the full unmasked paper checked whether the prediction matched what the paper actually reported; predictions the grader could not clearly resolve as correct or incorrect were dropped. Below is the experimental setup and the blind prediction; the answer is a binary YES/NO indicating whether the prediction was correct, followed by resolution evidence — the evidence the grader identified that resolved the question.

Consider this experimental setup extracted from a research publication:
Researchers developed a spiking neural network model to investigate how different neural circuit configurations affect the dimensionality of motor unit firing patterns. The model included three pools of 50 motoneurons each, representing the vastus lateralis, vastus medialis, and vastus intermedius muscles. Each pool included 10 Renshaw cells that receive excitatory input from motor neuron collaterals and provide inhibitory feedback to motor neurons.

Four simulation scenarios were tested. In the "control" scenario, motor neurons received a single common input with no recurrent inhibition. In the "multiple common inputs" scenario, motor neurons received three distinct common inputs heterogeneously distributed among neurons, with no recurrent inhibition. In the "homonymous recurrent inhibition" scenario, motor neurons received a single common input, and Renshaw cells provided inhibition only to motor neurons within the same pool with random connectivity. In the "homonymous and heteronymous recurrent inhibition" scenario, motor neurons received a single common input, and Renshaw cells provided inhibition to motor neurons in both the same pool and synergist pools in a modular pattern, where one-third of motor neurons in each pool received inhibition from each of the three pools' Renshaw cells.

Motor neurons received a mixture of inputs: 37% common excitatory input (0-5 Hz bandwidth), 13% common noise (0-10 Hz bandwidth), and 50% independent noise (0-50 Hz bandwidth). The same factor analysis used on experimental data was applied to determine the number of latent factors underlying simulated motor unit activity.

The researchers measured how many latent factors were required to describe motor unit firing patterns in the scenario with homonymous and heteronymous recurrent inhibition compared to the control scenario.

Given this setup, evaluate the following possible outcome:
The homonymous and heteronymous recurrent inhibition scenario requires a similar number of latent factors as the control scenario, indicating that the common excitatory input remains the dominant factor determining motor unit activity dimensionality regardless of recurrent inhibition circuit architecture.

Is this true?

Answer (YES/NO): NO